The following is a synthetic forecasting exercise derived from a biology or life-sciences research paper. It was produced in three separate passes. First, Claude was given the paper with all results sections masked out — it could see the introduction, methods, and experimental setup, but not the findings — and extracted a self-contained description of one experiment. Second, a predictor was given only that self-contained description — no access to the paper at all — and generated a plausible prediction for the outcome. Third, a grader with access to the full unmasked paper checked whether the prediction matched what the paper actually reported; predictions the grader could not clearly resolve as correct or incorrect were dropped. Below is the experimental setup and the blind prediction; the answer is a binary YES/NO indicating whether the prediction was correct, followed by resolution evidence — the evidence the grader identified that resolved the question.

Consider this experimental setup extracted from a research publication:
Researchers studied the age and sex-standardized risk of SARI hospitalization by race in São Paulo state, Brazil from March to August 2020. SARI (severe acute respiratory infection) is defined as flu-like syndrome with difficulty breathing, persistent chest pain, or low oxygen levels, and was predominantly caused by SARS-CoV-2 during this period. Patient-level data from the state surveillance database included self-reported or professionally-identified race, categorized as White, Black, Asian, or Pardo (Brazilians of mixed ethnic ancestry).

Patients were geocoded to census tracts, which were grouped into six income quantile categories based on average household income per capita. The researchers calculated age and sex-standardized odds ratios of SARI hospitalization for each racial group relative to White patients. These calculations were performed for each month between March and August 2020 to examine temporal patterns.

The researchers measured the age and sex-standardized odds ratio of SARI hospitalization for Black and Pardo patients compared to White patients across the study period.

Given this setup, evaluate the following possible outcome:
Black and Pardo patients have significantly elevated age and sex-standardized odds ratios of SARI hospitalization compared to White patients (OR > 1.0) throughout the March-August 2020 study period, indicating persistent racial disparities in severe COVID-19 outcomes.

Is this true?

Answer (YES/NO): NO